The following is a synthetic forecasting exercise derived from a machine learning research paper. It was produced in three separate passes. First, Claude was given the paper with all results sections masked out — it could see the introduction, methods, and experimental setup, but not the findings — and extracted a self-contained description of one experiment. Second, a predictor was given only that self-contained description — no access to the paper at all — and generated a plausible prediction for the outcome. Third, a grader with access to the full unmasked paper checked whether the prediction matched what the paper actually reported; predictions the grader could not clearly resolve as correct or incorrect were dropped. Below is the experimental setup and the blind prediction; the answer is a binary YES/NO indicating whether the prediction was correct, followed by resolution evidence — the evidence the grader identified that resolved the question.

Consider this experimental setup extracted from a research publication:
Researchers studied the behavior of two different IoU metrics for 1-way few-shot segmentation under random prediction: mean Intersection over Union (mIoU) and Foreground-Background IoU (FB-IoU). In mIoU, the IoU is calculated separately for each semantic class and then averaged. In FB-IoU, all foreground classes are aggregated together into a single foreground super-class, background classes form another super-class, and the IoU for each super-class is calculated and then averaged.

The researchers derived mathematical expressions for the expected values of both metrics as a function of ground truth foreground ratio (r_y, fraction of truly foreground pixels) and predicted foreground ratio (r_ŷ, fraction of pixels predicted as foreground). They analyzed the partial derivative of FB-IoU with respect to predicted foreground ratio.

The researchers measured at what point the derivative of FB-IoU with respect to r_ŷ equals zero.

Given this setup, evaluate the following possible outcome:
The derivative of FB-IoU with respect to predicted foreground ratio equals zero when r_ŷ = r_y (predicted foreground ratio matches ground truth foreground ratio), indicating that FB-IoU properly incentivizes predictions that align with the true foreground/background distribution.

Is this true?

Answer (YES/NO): NO